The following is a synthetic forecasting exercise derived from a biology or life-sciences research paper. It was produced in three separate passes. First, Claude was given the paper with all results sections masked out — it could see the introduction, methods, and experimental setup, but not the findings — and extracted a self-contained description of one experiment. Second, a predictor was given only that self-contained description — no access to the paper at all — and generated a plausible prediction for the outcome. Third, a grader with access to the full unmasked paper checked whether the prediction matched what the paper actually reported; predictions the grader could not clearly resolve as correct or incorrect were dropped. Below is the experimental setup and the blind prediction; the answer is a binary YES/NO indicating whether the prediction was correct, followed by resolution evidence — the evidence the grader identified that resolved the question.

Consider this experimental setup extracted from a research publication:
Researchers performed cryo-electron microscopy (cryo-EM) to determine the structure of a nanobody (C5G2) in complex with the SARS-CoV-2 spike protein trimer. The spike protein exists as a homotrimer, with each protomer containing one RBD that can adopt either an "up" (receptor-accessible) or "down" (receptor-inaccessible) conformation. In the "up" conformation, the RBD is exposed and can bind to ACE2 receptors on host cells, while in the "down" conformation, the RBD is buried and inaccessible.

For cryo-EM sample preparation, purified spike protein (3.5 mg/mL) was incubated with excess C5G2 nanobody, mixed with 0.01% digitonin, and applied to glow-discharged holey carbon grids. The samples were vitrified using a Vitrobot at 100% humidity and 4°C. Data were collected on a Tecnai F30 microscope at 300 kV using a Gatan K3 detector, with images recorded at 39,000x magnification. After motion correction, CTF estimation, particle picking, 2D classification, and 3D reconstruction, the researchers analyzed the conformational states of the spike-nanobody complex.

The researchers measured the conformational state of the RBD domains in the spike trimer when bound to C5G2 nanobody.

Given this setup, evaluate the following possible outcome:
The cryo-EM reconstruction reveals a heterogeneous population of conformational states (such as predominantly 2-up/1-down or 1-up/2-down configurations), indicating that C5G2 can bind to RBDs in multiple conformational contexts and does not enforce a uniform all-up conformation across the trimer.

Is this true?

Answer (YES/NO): YES